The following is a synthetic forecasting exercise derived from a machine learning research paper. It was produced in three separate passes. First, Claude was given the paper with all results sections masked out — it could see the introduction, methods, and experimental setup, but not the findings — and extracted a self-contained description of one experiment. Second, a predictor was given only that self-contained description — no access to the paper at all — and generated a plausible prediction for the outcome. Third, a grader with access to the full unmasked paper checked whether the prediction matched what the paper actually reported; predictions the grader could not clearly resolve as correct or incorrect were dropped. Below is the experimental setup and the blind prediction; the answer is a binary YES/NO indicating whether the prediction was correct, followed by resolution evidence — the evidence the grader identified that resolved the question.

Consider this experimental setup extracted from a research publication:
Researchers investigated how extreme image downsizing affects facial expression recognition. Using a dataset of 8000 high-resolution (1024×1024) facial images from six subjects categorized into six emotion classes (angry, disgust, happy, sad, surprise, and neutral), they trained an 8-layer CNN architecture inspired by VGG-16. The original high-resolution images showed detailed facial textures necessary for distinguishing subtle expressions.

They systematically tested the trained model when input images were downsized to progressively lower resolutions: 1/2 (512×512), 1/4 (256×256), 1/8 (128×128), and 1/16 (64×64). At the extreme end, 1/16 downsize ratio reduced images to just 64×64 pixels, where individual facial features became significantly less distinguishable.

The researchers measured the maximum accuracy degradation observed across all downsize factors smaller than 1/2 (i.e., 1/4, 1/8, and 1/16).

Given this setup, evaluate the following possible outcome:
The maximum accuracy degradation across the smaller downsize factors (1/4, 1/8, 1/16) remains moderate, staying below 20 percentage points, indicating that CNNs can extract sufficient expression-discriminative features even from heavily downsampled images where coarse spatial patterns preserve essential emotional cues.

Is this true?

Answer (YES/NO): NO